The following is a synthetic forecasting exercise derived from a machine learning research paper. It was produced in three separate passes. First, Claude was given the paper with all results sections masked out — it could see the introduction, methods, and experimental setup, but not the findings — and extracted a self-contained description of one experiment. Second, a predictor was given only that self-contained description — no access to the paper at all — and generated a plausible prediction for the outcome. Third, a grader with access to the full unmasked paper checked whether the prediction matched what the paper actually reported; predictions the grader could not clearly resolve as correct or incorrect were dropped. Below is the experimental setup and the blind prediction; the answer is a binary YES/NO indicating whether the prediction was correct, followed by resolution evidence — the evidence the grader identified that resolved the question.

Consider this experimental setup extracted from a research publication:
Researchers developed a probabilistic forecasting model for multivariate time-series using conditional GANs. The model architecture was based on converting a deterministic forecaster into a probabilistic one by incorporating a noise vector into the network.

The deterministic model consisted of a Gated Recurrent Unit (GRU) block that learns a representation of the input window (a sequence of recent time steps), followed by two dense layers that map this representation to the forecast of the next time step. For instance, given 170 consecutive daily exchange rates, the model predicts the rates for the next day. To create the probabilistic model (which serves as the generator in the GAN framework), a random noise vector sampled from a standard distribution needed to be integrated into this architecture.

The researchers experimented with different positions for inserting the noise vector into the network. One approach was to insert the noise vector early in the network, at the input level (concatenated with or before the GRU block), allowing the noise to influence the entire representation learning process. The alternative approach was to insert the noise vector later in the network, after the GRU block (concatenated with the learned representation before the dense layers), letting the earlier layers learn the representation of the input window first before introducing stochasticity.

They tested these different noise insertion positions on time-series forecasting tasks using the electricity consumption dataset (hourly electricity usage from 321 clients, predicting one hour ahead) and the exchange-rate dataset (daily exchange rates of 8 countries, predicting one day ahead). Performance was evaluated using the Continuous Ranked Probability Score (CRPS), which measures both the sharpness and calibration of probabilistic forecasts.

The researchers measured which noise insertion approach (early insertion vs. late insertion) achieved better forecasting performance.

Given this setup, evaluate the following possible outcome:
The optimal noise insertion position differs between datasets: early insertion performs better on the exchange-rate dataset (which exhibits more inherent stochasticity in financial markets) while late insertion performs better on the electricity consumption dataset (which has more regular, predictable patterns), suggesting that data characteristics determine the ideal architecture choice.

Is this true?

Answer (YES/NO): NO